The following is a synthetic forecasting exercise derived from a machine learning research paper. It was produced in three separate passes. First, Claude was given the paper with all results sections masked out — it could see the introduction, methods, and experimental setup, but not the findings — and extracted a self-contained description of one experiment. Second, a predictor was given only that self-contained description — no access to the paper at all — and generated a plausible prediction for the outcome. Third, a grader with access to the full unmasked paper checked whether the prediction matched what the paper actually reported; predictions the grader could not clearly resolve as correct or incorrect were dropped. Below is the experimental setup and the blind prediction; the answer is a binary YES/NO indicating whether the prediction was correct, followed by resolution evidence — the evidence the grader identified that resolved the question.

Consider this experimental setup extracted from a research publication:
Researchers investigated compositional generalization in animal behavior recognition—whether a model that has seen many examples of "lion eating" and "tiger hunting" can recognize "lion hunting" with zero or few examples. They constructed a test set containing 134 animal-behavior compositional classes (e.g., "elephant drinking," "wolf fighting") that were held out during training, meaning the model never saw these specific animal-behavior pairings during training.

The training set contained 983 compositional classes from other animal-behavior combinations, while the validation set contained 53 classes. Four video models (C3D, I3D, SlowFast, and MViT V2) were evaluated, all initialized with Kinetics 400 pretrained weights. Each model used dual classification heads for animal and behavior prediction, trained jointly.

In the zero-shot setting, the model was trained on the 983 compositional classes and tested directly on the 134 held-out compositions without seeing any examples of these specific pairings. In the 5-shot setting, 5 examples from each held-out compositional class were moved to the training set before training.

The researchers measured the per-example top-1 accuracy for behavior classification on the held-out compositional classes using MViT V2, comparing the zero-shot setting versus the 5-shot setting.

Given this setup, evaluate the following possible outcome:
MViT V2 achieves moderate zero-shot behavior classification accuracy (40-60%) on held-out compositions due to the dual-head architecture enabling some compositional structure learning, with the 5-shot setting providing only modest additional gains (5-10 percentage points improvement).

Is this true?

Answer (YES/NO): NO